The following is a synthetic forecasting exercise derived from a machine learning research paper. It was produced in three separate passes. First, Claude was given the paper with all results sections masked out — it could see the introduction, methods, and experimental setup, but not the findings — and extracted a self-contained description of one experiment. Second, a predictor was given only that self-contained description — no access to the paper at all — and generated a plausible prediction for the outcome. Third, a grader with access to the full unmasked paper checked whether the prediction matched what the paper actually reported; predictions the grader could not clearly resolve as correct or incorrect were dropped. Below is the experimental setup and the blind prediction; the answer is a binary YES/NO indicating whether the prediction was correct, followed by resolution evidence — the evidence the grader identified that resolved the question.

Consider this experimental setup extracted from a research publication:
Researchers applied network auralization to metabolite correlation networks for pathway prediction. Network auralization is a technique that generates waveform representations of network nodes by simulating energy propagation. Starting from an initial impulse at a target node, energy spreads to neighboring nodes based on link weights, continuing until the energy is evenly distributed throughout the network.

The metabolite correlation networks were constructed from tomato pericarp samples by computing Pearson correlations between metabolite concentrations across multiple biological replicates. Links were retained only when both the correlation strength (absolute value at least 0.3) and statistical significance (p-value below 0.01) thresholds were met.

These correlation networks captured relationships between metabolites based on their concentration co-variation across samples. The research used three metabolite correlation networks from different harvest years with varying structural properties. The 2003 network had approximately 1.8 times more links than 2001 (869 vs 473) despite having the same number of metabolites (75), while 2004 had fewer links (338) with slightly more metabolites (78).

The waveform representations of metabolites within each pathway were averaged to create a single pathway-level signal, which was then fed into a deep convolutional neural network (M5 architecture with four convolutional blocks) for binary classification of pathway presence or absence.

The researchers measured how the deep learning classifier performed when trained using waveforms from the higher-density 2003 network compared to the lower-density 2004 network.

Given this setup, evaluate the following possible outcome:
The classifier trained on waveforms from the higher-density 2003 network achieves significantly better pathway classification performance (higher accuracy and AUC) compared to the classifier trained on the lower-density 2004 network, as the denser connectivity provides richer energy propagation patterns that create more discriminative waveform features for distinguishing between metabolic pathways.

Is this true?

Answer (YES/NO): NO